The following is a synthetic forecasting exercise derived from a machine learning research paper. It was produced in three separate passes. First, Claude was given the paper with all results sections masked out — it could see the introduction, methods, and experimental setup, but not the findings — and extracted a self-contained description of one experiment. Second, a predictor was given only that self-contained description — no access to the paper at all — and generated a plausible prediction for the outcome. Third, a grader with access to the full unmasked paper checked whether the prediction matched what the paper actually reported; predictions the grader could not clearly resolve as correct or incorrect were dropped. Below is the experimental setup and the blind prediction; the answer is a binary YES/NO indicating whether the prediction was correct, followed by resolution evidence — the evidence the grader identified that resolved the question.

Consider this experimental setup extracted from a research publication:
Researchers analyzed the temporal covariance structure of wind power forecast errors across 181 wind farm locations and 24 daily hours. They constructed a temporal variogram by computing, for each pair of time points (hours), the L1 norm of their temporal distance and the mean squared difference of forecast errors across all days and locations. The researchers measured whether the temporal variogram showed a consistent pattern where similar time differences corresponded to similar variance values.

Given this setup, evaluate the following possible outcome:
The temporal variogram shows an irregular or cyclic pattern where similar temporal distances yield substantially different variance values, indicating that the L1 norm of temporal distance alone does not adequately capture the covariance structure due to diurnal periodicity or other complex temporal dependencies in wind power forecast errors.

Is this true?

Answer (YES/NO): YES